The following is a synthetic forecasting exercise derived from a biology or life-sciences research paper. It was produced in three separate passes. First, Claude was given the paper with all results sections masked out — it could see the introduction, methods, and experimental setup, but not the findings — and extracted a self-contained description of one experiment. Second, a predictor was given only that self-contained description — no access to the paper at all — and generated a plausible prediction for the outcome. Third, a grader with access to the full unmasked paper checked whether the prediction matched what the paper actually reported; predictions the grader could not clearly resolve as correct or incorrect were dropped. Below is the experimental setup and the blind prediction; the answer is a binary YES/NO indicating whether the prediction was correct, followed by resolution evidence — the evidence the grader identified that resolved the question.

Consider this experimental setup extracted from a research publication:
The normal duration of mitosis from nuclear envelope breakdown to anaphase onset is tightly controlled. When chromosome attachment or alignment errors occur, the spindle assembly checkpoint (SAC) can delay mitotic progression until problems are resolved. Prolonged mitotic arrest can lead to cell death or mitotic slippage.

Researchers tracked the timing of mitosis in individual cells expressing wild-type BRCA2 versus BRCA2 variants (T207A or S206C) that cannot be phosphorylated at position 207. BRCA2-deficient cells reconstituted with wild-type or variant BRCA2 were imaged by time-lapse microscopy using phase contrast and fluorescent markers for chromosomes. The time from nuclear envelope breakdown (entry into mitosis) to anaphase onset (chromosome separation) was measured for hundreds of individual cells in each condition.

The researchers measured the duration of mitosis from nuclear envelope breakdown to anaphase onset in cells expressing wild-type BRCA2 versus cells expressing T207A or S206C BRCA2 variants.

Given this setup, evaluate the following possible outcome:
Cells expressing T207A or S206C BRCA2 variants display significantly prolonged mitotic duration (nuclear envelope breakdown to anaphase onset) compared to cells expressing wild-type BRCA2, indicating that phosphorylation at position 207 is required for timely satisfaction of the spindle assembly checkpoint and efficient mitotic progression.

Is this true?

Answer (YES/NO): YES